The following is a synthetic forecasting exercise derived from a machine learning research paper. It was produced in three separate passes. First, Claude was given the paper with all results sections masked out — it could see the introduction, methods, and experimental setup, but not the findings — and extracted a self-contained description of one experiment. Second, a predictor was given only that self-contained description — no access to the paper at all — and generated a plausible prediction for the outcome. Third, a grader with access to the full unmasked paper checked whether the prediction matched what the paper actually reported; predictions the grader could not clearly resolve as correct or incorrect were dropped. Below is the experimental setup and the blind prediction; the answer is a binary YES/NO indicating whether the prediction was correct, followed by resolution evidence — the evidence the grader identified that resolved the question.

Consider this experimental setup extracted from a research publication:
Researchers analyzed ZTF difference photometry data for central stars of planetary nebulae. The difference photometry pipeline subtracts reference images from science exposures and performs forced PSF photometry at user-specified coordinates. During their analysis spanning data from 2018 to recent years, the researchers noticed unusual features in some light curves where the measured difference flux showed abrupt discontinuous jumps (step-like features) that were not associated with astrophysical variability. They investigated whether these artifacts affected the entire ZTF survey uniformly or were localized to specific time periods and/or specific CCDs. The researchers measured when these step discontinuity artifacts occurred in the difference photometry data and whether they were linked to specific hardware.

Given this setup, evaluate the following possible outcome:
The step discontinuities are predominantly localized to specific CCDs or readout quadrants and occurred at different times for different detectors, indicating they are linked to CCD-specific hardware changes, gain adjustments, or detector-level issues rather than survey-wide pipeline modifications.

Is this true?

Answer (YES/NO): NO